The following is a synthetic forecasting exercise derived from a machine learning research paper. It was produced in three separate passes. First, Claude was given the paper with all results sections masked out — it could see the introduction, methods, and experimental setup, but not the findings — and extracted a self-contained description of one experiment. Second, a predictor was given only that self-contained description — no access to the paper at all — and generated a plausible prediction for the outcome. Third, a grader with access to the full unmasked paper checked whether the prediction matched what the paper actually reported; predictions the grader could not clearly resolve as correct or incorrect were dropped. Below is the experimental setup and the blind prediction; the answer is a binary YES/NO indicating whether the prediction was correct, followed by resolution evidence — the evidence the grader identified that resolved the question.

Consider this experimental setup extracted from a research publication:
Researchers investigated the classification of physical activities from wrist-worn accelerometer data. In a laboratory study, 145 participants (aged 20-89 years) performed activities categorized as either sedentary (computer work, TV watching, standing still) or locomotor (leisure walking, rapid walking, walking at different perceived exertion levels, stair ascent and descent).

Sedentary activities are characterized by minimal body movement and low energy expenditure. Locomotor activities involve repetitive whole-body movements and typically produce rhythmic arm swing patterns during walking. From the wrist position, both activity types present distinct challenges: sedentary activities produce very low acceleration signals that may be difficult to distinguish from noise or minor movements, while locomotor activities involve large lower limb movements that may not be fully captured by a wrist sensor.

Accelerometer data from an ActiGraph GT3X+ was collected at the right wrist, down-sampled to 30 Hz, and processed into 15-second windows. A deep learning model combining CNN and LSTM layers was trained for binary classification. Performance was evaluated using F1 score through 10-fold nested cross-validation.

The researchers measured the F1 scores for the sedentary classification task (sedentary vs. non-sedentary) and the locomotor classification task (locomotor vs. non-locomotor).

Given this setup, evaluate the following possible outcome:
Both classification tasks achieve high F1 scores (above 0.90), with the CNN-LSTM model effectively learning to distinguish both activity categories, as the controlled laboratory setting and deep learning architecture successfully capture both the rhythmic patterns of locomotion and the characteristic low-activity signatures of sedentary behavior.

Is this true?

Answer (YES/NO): NO